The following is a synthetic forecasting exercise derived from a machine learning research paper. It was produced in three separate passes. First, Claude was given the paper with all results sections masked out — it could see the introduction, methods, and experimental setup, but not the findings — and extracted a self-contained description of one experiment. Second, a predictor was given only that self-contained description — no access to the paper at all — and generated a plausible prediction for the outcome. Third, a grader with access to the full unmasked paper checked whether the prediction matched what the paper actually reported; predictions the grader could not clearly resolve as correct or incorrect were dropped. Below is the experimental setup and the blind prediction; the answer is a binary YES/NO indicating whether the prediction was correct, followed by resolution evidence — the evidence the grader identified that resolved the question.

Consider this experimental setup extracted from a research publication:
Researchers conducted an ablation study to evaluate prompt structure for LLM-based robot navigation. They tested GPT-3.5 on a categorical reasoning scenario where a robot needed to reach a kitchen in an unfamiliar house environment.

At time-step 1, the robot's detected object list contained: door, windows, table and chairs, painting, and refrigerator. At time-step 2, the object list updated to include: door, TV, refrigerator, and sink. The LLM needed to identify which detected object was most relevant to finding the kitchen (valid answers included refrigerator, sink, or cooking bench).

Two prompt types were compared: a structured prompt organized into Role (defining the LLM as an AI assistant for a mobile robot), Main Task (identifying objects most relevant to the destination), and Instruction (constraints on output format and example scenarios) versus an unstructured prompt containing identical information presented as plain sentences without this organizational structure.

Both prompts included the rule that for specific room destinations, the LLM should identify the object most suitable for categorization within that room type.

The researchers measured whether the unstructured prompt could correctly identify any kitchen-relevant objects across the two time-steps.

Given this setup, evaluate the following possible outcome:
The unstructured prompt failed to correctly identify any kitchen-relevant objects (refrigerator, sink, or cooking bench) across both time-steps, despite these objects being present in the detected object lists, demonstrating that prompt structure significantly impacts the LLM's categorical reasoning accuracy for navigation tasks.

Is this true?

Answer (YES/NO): YES